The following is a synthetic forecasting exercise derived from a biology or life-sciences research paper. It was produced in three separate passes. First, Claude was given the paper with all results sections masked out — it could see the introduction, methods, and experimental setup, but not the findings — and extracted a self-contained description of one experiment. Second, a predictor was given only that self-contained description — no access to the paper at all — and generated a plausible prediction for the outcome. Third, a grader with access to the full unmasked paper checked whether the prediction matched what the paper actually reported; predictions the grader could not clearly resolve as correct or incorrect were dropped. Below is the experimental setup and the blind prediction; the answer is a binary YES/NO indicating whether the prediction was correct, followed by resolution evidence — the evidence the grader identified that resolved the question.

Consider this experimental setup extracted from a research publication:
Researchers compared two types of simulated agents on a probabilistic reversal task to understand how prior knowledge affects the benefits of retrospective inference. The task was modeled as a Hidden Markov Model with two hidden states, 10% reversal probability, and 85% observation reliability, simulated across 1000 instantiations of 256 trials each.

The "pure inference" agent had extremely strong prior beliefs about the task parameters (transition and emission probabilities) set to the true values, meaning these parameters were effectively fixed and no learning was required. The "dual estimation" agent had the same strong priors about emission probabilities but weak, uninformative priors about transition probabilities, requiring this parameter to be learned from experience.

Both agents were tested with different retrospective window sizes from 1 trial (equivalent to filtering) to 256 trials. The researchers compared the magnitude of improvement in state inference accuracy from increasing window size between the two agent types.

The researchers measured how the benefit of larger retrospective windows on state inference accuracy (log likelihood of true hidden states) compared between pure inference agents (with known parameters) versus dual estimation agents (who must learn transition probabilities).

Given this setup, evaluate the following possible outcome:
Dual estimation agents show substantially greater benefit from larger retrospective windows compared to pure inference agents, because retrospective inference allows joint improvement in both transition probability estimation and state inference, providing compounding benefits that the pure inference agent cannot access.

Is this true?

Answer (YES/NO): YES